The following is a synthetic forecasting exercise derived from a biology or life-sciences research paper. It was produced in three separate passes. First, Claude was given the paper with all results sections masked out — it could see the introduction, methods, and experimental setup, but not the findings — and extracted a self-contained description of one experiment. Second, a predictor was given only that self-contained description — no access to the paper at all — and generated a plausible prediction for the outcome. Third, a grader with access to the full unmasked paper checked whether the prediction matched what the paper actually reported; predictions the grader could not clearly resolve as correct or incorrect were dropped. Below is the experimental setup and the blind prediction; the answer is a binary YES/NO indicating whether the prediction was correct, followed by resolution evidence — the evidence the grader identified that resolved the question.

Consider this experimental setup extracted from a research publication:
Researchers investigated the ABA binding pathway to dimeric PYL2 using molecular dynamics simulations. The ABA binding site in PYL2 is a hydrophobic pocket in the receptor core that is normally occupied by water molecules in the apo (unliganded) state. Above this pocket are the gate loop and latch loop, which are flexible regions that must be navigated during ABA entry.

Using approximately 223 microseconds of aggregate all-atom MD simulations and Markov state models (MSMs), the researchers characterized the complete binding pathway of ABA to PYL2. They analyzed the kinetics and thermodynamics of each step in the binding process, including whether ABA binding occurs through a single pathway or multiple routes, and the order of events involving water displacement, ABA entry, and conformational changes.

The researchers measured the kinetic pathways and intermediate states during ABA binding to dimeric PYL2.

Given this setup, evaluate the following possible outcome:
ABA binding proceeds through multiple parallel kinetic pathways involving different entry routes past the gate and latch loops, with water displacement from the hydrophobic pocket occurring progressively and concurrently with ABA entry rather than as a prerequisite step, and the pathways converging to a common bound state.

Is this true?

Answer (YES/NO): NO